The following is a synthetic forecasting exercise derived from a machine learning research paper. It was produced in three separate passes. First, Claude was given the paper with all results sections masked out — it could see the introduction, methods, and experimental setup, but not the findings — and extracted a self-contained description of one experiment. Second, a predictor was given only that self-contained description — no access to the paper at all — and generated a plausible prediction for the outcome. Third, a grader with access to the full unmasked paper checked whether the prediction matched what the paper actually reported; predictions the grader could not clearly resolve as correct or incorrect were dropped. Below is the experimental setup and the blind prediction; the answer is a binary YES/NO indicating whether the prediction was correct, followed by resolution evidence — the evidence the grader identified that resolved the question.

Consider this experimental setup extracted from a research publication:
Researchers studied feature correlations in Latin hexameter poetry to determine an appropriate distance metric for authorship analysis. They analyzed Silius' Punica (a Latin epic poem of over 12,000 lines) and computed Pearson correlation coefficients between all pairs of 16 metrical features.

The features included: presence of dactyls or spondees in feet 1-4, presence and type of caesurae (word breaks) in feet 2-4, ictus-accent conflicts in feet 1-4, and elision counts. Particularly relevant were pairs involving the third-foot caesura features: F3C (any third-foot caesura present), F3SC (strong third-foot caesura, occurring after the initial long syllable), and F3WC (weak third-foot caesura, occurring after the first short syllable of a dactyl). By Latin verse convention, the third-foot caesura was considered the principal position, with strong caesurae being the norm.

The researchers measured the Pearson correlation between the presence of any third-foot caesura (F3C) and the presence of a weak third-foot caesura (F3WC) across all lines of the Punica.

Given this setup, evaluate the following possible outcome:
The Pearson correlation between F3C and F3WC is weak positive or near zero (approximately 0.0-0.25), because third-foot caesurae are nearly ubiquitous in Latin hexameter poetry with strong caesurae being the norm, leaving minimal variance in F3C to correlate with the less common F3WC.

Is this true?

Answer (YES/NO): NO